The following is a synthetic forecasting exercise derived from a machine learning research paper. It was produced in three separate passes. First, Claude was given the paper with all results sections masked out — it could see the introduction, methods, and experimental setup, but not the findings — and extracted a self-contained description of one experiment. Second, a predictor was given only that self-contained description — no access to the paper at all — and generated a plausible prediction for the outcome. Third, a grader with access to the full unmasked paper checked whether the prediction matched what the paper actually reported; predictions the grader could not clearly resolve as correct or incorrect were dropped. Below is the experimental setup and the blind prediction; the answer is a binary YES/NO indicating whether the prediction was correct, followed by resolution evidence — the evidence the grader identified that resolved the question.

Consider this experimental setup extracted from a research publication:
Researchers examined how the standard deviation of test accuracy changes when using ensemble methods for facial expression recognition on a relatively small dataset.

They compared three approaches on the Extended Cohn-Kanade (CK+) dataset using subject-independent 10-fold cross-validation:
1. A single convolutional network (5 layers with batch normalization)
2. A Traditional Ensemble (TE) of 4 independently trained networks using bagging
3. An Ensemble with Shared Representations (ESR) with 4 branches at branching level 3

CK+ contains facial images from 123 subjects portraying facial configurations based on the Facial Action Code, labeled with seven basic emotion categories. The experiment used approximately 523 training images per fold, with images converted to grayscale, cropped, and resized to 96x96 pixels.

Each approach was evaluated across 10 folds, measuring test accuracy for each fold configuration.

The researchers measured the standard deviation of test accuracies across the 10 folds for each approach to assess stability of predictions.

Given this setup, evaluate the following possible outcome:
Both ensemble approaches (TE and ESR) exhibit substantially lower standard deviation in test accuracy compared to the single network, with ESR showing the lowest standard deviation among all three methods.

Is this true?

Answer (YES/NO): NO